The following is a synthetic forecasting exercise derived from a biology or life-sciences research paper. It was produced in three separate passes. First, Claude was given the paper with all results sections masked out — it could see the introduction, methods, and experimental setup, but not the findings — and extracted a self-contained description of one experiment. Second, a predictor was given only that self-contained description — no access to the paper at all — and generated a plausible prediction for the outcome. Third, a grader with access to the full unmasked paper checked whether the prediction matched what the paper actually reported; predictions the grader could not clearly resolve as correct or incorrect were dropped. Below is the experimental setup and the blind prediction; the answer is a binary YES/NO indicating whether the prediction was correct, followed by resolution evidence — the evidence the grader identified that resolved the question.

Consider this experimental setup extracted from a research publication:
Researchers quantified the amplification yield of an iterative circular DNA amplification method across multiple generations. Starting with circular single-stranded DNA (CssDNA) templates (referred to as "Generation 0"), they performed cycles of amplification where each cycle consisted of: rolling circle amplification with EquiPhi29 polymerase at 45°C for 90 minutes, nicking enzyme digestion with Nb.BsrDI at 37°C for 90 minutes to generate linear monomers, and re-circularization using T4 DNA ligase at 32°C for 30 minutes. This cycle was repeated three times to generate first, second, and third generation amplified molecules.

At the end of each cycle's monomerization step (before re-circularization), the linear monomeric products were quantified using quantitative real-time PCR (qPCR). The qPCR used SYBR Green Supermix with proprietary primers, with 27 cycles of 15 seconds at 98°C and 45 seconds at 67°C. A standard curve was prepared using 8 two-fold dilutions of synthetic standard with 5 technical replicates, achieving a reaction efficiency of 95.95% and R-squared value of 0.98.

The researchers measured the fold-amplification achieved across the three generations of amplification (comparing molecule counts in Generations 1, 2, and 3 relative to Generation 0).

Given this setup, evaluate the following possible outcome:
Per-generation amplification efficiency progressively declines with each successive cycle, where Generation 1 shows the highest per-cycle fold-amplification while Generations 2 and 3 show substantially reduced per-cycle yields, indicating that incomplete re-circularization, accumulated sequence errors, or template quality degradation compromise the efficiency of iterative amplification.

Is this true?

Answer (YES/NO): NO